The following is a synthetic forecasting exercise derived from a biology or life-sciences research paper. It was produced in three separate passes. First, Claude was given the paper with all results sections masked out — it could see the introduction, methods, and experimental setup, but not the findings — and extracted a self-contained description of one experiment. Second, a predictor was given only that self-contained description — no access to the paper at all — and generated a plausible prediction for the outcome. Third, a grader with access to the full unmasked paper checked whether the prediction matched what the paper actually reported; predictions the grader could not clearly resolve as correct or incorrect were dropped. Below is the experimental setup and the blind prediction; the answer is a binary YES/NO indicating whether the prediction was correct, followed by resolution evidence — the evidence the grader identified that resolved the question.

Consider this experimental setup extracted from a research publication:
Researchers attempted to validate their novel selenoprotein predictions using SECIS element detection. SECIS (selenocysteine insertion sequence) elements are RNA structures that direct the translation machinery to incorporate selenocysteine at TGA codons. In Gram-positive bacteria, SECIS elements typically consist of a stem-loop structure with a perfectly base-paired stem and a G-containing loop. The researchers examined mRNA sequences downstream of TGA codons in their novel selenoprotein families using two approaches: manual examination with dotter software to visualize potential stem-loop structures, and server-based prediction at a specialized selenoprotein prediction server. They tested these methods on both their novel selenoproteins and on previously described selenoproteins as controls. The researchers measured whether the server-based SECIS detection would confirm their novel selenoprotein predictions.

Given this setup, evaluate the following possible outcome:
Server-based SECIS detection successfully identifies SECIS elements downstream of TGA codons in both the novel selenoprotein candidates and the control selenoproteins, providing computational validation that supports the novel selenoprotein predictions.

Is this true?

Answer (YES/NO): NO